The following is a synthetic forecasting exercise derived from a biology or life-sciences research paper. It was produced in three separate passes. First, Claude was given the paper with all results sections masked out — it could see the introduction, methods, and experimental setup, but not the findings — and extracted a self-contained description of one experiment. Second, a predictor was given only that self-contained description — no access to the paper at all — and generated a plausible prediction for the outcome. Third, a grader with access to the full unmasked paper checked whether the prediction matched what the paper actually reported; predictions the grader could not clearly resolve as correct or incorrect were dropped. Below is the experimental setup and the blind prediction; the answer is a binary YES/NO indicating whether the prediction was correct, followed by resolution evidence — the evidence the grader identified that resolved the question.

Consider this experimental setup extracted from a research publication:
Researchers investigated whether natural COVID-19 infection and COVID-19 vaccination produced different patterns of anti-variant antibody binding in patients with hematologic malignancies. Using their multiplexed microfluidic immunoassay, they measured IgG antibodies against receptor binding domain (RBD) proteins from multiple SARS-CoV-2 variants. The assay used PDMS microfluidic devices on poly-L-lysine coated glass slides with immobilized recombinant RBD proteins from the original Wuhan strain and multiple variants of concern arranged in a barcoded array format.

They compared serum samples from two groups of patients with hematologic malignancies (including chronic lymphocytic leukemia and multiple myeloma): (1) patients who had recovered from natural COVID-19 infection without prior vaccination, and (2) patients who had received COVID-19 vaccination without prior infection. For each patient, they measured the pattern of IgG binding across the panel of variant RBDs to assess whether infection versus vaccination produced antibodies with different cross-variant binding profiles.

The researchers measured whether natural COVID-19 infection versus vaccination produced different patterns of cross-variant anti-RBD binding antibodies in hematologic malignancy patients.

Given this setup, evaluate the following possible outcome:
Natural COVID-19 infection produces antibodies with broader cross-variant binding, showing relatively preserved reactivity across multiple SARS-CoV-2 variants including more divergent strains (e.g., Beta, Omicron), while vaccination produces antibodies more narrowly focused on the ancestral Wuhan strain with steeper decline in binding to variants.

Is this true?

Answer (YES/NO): NO